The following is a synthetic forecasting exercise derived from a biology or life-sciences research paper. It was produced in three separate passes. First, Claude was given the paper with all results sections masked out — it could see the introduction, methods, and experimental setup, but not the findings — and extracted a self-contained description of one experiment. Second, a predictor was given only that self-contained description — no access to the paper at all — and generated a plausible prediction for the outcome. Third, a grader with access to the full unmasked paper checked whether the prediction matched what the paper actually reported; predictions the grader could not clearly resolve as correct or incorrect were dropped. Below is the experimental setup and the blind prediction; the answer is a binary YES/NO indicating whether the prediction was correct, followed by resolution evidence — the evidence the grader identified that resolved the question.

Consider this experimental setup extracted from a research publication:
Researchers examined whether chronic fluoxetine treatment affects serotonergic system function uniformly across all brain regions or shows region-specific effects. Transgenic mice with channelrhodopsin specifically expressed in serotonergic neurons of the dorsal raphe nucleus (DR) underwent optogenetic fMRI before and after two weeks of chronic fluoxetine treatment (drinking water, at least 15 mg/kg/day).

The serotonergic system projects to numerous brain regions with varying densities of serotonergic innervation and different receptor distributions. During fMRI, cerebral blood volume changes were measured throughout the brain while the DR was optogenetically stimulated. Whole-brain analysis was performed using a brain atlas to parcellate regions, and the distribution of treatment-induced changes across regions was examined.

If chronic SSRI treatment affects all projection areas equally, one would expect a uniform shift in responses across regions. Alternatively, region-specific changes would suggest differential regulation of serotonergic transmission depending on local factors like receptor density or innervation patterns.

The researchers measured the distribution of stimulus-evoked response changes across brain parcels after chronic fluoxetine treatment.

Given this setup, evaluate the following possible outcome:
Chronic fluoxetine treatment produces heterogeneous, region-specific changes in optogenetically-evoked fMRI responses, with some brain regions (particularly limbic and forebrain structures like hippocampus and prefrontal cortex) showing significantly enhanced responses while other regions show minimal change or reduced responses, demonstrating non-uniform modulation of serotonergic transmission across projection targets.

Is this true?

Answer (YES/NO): NO